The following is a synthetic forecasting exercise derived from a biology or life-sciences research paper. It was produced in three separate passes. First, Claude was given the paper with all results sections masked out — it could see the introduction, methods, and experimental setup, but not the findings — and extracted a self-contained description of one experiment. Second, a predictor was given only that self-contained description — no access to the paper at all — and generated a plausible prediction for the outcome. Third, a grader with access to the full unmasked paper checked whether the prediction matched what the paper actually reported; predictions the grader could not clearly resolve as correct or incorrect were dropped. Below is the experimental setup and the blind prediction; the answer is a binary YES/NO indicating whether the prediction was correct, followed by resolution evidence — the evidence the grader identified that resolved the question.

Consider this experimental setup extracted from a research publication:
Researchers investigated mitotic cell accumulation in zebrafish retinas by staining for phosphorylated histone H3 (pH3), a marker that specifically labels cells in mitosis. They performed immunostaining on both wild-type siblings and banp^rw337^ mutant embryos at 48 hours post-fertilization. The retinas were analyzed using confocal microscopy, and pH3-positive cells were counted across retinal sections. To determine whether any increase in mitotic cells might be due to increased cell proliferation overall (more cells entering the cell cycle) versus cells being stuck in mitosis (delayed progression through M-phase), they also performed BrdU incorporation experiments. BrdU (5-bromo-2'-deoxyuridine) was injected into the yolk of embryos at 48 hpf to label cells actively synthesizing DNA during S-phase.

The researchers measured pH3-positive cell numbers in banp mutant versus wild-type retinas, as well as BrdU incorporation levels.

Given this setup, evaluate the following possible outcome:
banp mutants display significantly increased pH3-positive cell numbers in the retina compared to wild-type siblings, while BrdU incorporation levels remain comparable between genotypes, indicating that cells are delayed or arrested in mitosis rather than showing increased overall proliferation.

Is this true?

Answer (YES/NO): YES